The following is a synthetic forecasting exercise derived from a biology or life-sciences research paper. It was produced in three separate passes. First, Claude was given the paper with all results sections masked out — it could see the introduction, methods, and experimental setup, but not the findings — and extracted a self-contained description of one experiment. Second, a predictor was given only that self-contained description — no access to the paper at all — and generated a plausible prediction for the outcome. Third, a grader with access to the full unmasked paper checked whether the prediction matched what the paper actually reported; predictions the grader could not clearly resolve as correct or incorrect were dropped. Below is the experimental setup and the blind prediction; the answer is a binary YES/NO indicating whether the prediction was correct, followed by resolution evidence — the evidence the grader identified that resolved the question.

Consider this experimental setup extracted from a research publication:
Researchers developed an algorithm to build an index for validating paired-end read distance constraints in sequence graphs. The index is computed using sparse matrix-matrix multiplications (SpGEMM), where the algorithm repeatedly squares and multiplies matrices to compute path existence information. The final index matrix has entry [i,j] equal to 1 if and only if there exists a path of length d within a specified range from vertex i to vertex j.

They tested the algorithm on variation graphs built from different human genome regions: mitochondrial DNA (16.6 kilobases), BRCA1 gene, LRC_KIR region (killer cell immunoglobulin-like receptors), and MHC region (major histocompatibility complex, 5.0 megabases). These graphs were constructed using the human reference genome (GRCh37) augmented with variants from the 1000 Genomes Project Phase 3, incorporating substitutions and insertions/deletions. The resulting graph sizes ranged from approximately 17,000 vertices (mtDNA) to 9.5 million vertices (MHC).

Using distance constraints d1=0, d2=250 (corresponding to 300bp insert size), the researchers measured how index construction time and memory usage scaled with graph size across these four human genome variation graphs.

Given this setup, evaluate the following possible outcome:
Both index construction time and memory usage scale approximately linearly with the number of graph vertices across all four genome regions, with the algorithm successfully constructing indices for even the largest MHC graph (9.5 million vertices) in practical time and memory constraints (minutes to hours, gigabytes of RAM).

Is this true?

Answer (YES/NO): YES